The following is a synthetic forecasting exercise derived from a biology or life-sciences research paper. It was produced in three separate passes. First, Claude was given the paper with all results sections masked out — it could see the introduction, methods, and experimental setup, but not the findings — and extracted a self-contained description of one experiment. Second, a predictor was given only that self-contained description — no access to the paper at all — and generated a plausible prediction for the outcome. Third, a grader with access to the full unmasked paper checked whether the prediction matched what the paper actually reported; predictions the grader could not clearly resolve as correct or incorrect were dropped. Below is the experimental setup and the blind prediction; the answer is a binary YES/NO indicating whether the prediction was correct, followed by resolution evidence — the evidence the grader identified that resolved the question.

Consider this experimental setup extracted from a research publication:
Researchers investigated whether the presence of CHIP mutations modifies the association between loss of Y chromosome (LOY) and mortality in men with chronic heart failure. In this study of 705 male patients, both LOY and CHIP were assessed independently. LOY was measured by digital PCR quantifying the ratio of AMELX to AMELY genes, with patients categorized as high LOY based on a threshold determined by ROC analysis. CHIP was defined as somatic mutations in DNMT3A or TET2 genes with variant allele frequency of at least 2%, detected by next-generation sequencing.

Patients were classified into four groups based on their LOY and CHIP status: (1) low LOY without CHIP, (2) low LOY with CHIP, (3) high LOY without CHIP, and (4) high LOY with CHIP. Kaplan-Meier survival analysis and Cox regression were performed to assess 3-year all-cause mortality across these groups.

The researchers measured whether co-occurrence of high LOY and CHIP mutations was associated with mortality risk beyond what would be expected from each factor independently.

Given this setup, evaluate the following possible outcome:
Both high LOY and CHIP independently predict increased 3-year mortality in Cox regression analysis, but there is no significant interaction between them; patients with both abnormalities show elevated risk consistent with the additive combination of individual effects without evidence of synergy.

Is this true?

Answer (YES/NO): NO